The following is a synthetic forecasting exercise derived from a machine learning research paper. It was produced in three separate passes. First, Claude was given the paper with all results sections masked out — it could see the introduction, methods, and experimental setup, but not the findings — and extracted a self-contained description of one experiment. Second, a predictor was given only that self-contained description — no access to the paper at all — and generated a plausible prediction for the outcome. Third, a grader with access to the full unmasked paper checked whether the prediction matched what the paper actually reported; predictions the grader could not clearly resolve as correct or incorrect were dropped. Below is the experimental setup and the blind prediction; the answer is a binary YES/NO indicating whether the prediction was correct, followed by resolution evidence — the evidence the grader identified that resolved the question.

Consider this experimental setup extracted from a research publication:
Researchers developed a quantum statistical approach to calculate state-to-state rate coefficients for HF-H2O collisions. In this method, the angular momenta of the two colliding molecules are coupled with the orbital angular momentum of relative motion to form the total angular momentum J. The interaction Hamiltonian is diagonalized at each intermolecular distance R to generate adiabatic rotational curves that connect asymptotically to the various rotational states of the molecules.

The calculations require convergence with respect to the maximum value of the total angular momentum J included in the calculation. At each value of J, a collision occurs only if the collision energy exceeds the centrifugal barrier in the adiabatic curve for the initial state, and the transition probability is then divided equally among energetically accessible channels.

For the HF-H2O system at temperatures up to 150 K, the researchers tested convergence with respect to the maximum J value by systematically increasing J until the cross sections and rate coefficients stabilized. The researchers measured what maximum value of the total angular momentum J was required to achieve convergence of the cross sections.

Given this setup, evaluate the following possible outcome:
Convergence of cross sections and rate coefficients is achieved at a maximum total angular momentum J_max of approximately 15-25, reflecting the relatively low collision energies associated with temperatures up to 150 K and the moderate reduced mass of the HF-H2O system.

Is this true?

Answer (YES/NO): NO